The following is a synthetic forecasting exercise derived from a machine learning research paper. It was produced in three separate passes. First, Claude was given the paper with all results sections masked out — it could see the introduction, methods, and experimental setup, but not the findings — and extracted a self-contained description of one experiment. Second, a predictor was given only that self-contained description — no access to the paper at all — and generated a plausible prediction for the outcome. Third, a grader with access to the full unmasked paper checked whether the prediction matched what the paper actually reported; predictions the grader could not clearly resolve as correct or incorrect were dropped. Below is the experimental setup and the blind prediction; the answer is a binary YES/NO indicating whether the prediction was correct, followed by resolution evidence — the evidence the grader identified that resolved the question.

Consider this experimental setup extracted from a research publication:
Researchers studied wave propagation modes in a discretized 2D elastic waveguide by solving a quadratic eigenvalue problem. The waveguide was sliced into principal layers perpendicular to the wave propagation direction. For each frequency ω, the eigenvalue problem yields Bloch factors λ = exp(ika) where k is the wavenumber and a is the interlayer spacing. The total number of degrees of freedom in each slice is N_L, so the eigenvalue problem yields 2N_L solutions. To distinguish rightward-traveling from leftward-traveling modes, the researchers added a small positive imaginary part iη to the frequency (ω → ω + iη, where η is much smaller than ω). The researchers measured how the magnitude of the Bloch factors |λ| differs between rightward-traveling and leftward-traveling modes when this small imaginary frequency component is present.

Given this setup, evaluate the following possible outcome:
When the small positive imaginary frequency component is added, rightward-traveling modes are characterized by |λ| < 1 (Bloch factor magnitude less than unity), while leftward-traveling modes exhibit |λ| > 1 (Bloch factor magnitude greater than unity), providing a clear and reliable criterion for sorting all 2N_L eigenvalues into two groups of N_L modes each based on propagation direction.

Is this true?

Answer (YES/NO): YES